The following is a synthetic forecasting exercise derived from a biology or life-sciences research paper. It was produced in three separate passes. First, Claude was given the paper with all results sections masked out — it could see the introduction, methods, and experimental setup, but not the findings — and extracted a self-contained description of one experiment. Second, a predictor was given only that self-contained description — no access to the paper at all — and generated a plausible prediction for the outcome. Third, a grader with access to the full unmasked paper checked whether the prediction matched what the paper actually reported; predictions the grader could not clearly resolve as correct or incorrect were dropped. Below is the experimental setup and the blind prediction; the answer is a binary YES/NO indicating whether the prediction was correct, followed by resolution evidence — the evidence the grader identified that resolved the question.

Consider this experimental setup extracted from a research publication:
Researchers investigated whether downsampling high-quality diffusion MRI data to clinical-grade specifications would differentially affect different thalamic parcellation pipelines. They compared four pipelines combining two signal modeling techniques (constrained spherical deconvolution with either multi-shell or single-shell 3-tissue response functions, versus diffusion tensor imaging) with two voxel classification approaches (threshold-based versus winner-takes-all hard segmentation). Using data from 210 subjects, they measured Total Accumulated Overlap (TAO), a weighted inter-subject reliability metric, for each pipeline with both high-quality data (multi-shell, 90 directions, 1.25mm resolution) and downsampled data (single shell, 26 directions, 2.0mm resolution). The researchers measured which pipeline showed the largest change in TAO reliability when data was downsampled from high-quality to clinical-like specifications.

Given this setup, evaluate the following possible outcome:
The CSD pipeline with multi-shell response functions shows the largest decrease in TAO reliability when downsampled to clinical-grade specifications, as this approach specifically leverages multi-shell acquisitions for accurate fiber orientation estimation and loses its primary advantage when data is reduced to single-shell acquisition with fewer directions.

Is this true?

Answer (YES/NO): NO